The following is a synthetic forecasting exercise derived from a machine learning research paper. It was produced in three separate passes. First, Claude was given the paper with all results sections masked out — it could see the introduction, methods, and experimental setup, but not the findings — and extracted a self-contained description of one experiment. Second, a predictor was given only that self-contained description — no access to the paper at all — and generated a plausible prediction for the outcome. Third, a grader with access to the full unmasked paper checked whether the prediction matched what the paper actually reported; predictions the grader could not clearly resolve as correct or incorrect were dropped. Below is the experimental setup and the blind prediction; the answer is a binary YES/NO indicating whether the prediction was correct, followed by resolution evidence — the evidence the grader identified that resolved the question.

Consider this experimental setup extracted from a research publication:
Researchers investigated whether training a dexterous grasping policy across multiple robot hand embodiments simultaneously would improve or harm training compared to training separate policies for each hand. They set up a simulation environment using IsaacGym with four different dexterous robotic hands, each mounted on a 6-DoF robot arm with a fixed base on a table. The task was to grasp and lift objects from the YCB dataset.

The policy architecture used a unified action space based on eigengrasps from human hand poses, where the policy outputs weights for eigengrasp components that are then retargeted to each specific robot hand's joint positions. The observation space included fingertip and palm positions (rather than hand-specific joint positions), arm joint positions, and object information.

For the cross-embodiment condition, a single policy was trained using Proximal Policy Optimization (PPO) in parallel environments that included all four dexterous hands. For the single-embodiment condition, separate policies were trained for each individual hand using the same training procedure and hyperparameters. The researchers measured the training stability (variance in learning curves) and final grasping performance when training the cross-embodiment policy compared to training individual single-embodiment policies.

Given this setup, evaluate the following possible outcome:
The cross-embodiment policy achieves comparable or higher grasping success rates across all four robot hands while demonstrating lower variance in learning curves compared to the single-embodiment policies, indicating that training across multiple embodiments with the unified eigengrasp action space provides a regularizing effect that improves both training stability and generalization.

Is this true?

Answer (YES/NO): YES